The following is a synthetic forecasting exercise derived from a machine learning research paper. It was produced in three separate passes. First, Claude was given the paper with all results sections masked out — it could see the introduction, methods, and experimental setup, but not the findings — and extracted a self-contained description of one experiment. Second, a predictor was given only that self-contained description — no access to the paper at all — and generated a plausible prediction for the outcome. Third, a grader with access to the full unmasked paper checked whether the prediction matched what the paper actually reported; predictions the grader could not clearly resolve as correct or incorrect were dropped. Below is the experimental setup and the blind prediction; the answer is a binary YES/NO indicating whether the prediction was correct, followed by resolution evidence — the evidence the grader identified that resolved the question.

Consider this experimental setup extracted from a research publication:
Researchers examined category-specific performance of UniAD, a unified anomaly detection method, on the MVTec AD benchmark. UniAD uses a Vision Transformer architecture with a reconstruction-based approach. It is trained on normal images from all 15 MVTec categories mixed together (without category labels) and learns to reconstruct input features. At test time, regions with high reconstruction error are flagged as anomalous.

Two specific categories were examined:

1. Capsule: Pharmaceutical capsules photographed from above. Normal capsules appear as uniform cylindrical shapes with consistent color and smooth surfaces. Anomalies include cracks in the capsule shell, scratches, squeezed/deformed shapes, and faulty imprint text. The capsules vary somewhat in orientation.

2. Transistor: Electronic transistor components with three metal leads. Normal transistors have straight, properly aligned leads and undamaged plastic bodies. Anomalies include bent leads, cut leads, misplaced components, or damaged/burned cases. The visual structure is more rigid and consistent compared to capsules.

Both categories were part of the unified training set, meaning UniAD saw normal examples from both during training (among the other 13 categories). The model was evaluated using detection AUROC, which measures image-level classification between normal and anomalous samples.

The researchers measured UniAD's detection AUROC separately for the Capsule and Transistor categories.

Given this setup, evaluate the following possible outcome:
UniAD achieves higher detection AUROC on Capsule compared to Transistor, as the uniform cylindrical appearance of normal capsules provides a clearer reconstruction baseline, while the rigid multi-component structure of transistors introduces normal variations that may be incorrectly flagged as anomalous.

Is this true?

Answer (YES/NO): NO